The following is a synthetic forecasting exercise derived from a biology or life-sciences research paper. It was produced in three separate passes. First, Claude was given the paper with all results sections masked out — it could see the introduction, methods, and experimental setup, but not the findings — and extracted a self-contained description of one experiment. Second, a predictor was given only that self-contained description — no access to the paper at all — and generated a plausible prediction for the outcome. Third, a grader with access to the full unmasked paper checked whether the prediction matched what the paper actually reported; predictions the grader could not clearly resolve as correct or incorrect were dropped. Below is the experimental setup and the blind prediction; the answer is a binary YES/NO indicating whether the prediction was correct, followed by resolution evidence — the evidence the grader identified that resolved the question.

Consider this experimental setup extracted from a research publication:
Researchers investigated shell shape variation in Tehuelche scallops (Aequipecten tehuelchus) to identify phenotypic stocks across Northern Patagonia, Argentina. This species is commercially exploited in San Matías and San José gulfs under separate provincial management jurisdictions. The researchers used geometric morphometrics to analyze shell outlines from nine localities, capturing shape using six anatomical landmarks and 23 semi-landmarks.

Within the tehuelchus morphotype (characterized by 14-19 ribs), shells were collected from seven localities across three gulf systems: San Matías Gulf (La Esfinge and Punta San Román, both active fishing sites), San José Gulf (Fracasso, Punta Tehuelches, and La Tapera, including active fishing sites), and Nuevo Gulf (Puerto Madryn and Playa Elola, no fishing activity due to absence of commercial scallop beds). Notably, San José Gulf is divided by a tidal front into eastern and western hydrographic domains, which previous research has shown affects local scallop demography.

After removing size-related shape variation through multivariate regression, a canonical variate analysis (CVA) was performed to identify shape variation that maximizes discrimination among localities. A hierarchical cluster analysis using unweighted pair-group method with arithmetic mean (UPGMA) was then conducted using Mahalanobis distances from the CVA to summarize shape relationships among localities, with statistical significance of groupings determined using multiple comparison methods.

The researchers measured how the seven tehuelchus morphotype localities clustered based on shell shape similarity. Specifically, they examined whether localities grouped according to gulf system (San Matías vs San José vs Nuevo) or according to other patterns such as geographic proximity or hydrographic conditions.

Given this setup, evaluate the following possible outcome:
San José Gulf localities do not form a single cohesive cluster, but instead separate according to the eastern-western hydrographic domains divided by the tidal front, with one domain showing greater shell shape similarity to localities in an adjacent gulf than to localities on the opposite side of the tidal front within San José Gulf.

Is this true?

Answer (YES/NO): NO